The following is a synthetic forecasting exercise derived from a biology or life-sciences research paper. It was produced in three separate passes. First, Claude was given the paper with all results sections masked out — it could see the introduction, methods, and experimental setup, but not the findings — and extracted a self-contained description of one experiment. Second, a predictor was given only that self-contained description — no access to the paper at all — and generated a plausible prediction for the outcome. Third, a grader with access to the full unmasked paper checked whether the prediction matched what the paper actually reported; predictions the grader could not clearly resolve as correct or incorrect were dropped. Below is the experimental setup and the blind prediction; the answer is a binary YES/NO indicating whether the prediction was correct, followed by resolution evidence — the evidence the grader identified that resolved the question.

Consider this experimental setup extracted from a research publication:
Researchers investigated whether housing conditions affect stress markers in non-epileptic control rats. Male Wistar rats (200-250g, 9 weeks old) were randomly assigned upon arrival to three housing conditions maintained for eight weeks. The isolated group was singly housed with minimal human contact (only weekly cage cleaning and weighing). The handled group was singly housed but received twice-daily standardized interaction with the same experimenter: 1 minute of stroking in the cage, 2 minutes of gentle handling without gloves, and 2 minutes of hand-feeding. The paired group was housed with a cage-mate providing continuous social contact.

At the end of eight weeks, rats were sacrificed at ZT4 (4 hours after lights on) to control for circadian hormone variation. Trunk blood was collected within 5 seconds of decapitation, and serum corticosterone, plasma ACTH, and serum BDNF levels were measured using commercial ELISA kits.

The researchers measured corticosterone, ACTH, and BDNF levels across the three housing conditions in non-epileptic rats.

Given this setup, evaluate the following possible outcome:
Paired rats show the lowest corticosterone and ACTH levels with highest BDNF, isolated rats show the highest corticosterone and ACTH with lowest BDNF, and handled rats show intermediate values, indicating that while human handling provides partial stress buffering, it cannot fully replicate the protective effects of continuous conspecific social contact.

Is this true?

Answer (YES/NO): NO